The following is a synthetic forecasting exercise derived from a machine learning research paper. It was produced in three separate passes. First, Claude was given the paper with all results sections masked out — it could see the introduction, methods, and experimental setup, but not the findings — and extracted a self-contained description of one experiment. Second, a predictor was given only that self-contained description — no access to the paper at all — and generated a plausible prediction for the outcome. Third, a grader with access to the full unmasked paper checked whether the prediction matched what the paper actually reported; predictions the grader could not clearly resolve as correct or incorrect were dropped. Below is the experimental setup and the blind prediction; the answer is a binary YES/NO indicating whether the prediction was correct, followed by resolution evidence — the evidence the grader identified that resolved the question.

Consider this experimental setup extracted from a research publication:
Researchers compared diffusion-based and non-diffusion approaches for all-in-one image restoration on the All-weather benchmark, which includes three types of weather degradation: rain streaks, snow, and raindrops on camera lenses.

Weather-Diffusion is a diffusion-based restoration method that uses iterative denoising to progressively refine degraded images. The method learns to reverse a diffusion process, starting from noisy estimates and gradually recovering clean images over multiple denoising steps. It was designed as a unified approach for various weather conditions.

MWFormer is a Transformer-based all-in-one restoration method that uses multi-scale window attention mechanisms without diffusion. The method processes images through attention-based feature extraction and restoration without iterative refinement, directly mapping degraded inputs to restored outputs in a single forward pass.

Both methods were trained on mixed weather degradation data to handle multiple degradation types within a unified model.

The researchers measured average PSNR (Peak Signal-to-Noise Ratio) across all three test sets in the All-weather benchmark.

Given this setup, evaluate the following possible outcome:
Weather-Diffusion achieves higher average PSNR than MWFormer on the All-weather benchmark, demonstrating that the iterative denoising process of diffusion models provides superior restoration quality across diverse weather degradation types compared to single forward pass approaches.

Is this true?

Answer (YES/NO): NO